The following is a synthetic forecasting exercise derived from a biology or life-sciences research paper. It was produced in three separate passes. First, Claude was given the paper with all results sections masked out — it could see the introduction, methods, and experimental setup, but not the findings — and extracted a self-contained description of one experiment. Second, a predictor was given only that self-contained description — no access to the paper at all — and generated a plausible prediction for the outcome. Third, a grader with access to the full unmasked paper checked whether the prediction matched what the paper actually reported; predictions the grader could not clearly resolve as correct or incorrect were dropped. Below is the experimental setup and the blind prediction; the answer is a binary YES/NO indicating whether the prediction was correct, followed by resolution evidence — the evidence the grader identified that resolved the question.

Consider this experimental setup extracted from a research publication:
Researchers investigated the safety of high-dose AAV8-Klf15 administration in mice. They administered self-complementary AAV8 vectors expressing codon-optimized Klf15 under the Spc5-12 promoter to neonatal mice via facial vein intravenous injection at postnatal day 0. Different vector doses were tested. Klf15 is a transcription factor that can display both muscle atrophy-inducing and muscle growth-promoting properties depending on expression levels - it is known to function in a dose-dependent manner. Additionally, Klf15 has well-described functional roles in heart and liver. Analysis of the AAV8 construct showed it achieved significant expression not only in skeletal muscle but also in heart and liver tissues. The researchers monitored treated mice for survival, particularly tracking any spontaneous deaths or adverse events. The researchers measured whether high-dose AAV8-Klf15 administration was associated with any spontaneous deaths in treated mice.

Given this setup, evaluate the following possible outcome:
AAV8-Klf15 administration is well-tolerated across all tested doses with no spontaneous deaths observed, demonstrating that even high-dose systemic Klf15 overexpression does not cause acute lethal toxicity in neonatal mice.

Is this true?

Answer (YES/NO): NO